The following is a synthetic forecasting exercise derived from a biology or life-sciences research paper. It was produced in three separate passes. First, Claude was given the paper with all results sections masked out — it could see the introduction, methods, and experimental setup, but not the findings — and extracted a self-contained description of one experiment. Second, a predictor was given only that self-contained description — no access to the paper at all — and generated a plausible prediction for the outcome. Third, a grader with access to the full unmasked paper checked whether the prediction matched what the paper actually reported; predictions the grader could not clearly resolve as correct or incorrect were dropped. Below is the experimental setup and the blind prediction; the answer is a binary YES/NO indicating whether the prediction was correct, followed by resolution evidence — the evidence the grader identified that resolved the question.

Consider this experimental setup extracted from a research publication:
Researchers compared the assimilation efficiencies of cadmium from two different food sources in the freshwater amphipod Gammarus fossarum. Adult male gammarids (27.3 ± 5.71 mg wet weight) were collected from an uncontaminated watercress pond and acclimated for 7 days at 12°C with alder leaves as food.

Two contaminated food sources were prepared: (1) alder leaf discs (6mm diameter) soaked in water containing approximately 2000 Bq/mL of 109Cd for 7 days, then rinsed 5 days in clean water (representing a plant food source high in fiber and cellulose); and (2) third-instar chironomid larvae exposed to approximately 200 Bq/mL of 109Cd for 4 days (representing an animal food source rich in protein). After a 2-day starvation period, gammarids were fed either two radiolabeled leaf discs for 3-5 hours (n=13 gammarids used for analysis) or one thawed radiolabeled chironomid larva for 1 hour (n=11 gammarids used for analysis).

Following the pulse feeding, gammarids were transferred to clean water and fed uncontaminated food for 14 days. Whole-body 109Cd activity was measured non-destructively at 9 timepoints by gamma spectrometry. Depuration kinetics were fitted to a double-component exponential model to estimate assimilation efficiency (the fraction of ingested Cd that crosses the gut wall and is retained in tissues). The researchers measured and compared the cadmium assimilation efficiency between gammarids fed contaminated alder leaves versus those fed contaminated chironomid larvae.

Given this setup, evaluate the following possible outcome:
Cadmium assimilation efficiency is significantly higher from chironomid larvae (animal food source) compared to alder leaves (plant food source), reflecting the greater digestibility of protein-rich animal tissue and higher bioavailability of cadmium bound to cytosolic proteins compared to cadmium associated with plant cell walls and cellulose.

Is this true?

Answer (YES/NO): NO